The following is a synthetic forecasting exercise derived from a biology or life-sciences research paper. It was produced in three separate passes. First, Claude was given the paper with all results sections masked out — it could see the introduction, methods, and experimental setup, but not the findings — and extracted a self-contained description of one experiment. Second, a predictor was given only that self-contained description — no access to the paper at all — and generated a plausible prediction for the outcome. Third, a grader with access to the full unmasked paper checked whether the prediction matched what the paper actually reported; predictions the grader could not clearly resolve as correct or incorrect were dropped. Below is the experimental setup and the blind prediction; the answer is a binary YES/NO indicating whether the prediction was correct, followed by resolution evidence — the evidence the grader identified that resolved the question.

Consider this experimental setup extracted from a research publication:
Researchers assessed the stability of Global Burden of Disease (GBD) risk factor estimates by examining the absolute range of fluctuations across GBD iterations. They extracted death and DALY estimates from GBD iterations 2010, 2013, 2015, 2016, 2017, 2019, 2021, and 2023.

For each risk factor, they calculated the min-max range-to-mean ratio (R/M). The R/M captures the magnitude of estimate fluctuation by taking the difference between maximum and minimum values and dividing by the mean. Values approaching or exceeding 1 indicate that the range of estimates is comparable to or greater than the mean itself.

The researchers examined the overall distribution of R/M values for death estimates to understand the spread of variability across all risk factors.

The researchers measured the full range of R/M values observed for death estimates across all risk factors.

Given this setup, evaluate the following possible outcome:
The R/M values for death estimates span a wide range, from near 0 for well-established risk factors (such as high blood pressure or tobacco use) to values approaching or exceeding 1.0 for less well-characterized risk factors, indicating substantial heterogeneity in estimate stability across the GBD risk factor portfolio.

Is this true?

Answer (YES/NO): NO